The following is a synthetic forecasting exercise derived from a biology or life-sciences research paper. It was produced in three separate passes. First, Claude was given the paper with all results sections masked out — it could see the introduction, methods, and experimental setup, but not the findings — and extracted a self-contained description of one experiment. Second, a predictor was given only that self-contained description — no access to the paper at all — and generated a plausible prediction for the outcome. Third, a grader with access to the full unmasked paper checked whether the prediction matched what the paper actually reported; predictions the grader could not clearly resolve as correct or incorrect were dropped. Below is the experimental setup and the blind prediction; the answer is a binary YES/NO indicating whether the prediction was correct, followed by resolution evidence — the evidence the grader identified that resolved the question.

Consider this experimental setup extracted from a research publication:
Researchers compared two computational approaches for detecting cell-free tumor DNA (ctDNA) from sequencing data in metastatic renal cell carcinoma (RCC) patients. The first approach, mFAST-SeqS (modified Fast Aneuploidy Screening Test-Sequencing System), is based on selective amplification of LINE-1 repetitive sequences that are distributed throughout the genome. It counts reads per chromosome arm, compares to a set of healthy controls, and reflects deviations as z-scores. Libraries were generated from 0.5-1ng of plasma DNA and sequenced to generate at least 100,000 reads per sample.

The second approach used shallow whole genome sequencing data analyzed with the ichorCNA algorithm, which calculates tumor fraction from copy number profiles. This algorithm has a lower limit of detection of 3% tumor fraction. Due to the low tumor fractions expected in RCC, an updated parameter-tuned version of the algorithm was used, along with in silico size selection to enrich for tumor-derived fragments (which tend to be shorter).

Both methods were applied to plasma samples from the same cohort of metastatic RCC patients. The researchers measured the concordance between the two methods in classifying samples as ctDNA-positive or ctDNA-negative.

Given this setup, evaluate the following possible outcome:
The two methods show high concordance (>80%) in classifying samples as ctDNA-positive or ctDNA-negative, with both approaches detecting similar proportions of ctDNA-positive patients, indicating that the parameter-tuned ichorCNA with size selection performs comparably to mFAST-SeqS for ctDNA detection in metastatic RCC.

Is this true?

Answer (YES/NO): NO